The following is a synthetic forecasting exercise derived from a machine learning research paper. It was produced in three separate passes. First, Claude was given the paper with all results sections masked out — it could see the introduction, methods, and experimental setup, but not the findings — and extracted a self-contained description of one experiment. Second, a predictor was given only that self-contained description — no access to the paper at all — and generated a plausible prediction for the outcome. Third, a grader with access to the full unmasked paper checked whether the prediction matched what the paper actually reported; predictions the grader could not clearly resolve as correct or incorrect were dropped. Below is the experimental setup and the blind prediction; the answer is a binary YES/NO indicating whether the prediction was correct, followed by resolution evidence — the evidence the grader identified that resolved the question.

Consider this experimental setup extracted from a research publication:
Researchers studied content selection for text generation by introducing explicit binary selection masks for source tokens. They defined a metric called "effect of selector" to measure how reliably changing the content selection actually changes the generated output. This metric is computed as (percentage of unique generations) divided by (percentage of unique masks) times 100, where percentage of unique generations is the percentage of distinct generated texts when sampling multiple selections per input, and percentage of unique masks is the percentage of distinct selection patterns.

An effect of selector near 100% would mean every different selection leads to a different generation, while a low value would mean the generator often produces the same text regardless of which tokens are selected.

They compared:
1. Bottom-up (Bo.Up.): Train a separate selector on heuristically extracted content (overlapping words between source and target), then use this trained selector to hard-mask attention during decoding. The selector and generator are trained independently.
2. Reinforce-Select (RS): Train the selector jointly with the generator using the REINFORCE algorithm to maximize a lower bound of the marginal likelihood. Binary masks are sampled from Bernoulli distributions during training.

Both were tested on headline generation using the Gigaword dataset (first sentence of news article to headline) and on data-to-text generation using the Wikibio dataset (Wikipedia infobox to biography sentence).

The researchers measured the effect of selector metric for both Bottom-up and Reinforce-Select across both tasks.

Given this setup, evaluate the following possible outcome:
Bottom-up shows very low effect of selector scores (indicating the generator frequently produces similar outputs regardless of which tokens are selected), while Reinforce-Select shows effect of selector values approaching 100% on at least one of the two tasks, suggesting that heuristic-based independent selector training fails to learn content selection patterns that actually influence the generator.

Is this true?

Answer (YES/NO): NO